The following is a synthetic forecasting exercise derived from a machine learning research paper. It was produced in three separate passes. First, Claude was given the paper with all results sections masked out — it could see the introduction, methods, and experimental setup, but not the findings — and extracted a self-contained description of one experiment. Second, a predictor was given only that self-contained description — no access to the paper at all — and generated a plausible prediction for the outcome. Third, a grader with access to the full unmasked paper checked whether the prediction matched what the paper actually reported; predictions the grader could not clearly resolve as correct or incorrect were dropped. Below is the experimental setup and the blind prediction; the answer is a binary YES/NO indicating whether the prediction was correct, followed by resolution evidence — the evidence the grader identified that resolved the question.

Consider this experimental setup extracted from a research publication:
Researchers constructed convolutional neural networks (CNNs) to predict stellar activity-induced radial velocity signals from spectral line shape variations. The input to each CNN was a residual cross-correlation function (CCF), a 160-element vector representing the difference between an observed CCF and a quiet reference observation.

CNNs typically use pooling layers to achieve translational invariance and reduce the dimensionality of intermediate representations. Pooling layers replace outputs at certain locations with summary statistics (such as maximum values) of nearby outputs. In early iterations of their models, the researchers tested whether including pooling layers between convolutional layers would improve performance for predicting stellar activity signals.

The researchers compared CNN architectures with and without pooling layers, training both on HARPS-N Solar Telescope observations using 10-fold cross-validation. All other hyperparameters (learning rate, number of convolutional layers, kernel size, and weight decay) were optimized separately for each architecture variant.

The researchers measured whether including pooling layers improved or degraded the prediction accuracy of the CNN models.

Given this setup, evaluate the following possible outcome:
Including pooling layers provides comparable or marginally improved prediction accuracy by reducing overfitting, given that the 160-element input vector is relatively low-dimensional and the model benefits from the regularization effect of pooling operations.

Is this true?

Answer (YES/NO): NO